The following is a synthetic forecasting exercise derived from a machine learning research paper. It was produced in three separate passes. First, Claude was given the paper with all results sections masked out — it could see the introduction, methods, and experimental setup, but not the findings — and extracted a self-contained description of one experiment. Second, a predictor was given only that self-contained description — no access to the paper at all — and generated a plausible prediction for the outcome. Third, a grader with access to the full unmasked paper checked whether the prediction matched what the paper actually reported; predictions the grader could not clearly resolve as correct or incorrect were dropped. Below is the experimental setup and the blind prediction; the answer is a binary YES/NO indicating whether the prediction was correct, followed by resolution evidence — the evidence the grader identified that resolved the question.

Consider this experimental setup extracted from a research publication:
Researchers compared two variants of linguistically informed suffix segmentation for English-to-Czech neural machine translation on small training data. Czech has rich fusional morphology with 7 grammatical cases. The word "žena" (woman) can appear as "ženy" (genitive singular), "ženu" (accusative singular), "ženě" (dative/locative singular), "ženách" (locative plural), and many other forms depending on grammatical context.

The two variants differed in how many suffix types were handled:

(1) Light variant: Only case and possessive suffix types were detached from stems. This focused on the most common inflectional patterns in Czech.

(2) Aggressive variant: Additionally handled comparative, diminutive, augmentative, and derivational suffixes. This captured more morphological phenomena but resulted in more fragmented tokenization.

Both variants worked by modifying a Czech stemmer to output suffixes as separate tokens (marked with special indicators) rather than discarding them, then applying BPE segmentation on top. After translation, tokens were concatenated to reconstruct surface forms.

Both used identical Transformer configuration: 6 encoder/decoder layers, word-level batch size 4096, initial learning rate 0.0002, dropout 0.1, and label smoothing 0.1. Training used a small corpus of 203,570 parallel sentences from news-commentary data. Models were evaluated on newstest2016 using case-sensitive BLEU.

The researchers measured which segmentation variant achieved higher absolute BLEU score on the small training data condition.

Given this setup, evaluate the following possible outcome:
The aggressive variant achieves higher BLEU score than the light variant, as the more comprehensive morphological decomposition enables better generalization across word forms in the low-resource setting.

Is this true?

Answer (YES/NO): YES